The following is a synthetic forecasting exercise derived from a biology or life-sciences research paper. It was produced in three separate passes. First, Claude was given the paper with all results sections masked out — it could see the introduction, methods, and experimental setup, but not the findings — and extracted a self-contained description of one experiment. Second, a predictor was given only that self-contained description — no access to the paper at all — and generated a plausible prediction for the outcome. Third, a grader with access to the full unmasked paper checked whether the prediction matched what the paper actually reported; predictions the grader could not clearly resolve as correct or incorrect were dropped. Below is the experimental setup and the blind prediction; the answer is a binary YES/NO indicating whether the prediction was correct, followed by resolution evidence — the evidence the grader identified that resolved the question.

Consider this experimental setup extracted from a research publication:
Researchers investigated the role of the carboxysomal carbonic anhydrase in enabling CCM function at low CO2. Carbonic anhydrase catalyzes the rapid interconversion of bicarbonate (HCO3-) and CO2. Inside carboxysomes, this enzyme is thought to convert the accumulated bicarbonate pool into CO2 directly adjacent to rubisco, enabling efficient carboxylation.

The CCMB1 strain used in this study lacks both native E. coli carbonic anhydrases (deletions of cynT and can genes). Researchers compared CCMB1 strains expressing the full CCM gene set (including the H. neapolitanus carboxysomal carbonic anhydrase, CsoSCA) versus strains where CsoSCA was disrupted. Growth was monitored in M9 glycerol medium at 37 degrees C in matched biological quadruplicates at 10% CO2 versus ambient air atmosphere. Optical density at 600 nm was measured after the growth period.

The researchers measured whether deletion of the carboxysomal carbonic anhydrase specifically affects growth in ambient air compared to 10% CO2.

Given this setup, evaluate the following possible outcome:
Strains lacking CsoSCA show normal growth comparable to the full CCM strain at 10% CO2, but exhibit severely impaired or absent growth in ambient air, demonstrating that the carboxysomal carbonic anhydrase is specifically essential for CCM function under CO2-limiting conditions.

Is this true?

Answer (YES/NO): YES